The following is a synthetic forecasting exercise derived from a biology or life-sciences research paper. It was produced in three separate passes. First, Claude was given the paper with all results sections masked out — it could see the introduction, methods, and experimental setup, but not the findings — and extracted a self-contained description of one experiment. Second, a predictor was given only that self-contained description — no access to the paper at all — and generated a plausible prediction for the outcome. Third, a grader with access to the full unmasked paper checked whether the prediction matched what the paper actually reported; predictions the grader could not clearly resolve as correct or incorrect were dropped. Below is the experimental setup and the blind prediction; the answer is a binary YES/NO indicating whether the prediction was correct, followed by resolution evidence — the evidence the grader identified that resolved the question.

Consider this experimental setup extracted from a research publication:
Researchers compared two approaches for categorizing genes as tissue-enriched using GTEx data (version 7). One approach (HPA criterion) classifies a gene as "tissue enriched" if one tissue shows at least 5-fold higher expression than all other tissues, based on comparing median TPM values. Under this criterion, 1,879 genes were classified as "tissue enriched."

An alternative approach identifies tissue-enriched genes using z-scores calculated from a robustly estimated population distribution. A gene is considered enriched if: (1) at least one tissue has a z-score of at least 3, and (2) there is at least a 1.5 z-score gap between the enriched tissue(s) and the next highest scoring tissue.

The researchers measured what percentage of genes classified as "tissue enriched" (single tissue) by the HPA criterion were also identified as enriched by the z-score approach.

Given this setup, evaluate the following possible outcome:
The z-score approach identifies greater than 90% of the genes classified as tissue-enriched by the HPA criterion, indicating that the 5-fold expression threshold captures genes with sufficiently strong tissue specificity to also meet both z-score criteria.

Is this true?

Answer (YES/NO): YES